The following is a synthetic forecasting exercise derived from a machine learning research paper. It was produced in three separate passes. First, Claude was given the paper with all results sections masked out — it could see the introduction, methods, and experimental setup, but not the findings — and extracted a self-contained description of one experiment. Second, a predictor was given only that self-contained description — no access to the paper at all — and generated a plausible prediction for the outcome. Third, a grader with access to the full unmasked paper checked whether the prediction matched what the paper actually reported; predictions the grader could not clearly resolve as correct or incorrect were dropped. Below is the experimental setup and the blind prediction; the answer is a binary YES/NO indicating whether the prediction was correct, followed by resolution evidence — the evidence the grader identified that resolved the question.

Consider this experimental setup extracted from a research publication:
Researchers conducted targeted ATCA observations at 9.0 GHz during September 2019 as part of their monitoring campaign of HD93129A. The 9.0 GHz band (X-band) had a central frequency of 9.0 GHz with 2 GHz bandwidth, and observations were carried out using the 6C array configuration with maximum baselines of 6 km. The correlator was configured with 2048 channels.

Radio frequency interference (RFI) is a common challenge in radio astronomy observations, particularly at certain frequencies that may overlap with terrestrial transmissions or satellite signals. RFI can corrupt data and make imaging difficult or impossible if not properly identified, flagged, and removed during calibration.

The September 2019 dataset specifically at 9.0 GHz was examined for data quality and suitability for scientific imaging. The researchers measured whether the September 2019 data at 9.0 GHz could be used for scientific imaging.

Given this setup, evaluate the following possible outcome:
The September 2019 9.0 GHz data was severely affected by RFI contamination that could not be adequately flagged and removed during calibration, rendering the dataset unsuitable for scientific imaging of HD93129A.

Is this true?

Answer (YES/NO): YES